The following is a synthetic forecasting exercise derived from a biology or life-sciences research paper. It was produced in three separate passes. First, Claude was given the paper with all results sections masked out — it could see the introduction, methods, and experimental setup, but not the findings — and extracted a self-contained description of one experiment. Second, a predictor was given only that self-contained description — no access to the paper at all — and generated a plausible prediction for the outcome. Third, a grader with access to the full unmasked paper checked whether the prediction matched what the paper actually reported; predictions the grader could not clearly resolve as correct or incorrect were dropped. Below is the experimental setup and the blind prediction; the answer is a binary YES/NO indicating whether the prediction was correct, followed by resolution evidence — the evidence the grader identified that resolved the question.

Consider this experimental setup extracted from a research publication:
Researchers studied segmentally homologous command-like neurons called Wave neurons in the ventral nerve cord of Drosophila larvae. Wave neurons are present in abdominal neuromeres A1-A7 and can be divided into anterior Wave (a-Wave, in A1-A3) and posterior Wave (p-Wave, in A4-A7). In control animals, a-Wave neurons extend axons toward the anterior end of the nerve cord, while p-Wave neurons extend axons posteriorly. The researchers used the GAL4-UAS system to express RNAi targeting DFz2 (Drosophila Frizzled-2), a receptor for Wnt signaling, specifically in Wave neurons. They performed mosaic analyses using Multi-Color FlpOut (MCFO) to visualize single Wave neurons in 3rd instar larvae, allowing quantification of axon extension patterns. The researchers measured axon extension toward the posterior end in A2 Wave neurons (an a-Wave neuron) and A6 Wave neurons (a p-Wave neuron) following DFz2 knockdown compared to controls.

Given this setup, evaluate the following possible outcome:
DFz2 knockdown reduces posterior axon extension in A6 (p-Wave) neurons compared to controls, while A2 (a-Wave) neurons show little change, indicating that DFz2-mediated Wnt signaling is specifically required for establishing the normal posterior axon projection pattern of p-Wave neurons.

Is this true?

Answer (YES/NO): NO